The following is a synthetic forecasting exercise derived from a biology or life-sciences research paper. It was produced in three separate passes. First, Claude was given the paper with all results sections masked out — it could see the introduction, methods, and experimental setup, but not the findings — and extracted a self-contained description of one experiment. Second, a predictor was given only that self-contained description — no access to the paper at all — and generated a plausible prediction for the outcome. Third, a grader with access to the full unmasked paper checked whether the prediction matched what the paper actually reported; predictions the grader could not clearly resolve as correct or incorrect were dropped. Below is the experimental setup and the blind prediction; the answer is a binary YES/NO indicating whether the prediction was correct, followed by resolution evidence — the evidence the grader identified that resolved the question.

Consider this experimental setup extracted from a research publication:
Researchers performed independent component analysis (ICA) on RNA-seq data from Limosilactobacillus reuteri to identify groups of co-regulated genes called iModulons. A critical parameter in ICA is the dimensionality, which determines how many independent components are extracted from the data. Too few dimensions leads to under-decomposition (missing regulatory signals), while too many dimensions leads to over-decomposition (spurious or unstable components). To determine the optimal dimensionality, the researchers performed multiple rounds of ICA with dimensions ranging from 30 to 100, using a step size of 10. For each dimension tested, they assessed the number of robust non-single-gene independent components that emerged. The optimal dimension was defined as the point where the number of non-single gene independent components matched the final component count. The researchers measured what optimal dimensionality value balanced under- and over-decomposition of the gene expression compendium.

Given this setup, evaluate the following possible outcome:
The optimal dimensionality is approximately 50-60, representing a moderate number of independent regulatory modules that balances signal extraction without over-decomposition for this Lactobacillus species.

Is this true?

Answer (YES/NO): YES